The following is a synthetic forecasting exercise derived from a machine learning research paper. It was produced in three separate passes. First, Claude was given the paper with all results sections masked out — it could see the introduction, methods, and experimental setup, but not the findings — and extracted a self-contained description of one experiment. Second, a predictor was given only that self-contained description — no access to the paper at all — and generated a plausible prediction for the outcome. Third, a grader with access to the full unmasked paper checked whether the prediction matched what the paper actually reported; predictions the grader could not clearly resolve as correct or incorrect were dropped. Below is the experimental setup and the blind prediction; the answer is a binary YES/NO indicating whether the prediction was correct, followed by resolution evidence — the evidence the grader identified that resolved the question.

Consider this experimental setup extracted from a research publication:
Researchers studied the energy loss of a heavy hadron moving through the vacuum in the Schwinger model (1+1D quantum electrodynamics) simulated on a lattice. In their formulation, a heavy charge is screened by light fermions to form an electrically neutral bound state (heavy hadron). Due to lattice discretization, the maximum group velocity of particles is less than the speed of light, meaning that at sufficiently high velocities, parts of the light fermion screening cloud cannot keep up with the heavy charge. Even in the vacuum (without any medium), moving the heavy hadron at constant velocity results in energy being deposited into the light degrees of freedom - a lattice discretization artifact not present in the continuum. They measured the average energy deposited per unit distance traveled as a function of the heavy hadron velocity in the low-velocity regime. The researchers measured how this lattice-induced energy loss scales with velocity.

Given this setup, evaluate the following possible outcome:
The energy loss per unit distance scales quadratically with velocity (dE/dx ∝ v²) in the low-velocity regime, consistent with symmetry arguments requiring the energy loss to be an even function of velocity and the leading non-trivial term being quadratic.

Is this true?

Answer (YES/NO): YES